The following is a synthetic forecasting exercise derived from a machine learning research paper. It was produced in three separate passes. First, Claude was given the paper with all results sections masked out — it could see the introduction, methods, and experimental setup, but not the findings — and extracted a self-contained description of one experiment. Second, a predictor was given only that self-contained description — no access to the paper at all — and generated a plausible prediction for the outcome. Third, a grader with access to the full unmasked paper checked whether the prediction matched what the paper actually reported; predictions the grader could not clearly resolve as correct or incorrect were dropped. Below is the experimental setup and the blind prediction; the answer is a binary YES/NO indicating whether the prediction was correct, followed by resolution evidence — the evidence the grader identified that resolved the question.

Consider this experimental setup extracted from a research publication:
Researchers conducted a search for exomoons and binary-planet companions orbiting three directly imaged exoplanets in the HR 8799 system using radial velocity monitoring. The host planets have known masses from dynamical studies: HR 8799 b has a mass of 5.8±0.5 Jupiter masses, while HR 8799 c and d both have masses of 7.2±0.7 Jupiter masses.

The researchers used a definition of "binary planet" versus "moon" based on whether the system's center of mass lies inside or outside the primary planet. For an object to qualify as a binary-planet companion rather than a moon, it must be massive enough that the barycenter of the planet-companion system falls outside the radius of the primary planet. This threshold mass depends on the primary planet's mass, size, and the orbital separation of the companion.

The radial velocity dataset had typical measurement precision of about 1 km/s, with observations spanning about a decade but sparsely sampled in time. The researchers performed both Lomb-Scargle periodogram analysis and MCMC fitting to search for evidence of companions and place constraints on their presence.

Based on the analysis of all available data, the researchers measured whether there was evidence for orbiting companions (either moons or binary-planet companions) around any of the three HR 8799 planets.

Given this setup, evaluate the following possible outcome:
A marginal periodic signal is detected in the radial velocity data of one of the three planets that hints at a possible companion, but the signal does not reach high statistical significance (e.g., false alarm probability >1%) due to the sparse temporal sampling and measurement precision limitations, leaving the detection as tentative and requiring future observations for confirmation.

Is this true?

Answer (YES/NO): NO